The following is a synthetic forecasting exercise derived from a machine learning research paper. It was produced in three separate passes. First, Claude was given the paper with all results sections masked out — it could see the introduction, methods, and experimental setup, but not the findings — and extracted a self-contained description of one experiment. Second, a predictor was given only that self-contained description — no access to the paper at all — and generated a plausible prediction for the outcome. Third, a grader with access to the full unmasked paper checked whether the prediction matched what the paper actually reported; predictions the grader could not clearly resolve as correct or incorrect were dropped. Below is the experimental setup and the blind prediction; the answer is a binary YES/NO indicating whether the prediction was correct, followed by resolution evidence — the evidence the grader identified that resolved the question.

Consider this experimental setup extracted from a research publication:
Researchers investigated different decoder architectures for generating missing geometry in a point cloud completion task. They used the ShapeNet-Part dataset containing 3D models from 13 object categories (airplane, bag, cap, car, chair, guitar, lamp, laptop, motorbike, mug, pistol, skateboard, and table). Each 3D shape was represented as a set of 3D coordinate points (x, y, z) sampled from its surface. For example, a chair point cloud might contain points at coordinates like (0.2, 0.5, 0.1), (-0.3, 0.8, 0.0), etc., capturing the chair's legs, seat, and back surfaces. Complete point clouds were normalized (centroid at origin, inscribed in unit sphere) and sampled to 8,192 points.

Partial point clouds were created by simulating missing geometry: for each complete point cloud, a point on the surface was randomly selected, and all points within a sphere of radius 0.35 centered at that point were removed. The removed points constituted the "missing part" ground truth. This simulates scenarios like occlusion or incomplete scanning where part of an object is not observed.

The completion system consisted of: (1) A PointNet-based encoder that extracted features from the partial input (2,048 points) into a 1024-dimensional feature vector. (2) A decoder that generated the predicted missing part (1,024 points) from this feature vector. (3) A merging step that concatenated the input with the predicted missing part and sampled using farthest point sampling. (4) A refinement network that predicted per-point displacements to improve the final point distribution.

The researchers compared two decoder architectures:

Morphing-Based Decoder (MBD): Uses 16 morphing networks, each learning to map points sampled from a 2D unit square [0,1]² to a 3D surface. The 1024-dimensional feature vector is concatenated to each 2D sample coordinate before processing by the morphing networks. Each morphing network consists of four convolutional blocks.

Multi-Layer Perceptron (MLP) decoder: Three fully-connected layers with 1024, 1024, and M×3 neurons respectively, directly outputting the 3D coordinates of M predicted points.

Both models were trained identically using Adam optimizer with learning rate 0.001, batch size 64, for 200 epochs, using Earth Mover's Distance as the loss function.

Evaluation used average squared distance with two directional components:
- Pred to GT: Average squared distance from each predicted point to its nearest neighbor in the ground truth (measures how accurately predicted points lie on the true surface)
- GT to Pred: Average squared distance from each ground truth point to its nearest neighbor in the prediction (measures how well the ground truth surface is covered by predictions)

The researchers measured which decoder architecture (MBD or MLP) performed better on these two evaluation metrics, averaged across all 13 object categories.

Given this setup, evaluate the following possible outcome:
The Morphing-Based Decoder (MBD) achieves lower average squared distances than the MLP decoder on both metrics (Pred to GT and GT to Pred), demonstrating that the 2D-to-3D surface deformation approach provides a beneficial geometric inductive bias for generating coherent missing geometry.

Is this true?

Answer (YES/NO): NO